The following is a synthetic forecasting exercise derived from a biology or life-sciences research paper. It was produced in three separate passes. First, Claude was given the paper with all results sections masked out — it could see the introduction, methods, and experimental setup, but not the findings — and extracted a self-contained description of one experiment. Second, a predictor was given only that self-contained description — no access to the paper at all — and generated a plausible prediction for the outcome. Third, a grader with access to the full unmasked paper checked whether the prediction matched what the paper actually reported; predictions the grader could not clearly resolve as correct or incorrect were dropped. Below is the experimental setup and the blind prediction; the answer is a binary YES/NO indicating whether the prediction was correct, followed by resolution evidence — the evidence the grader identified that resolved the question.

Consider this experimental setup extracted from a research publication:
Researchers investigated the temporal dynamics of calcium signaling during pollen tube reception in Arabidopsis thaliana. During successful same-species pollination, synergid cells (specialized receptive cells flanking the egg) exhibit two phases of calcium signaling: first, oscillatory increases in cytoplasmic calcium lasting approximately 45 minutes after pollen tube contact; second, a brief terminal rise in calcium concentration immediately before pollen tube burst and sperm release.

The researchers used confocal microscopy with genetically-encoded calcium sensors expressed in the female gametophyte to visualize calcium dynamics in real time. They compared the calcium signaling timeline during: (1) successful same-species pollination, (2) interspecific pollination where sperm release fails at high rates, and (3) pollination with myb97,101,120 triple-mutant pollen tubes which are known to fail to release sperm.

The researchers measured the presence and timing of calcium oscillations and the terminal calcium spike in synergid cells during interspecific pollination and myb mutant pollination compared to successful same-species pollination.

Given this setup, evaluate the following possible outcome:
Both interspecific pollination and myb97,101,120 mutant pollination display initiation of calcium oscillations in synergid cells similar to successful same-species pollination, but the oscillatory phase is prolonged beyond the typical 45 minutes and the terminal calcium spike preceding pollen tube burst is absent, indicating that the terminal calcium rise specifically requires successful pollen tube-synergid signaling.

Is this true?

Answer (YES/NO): NO